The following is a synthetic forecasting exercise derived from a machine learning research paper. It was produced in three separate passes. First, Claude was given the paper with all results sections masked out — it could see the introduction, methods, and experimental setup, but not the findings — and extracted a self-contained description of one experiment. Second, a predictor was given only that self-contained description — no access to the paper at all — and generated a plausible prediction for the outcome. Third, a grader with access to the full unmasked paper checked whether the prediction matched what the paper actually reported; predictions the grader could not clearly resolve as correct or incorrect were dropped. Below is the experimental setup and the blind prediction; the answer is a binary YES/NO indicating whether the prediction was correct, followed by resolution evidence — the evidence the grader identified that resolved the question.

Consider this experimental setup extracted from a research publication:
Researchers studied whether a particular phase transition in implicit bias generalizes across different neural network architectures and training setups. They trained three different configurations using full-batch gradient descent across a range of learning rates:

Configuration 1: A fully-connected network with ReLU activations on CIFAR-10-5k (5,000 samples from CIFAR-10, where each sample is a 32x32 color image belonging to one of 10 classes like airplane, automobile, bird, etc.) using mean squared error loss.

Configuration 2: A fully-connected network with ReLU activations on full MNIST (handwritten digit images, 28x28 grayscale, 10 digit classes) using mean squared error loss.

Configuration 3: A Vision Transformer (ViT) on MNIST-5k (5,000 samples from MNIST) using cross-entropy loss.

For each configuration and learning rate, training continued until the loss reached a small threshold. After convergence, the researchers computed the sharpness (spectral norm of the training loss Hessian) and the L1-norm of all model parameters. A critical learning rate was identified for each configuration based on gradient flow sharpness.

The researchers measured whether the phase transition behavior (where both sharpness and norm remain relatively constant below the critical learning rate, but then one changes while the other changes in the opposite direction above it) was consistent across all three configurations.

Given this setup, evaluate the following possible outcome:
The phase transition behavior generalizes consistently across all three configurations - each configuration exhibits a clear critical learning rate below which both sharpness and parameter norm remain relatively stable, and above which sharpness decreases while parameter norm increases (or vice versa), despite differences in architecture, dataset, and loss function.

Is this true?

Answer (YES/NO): YES